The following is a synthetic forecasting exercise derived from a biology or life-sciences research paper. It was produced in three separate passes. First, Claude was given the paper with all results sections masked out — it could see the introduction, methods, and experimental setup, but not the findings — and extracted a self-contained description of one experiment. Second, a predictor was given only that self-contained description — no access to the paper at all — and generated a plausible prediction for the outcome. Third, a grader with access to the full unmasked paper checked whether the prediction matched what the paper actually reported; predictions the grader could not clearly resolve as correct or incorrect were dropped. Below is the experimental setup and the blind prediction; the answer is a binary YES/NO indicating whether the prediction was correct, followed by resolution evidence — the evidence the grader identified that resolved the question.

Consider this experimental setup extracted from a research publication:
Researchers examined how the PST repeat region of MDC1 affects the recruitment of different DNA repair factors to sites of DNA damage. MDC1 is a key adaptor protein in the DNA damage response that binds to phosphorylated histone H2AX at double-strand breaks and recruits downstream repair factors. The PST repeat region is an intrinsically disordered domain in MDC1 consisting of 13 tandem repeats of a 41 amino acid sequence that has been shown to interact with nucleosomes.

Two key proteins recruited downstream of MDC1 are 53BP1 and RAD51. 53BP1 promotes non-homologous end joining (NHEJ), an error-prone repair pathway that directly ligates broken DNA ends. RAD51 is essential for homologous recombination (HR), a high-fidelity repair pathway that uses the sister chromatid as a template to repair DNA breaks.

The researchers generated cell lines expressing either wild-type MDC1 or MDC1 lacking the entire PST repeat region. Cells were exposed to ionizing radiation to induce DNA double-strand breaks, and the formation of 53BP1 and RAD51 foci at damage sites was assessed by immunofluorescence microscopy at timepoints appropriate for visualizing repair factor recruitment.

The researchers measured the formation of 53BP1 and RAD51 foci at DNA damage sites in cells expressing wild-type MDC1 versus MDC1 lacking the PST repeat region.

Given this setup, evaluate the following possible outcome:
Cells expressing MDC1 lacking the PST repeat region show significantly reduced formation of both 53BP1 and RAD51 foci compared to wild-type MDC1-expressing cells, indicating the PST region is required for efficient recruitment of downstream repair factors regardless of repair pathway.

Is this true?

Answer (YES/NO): NO